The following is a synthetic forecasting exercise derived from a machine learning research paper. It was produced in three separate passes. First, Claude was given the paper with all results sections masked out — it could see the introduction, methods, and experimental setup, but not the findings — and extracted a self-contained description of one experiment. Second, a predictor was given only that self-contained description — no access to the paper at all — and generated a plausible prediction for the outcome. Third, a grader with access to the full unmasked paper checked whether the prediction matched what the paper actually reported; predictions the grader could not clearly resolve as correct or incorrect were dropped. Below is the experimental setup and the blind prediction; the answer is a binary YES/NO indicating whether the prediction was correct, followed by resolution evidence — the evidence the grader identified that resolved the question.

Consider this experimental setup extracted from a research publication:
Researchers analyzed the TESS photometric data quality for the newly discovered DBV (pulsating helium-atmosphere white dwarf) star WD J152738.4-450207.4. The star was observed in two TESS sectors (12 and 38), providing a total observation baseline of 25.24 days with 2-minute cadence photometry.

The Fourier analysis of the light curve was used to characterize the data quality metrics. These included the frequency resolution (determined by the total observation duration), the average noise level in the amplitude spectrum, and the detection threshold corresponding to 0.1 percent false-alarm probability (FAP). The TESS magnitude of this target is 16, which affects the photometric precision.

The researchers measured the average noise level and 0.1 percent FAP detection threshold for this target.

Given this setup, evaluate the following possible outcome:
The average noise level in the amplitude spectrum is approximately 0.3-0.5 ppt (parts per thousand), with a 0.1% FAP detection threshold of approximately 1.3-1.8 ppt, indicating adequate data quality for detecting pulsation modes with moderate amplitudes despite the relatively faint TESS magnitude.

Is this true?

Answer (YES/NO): NO